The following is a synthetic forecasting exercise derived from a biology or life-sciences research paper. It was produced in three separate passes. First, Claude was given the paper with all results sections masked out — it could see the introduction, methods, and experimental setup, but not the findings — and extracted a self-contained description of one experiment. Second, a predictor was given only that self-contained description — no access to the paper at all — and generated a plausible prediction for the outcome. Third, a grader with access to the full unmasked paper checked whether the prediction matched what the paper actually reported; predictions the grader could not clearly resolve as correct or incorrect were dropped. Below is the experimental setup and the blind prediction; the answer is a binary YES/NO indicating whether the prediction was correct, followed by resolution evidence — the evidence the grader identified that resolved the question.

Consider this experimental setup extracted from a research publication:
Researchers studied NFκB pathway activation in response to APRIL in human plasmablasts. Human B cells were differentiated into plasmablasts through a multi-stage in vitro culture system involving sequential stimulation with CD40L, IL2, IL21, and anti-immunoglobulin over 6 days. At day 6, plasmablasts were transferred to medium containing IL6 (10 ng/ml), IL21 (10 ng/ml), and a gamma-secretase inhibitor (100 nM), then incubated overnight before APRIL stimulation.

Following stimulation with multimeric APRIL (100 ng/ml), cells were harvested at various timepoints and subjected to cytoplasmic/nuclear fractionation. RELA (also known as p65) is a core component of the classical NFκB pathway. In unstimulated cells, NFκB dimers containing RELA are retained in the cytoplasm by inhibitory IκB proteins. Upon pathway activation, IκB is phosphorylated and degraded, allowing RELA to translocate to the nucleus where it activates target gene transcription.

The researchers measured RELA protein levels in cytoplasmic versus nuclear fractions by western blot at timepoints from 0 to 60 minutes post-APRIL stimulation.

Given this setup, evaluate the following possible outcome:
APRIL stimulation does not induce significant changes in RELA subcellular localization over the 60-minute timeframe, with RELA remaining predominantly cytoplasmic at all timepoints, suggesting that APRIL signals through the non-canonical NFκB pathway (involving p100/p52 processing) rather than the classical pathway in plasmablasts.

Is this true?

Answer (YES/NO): NO